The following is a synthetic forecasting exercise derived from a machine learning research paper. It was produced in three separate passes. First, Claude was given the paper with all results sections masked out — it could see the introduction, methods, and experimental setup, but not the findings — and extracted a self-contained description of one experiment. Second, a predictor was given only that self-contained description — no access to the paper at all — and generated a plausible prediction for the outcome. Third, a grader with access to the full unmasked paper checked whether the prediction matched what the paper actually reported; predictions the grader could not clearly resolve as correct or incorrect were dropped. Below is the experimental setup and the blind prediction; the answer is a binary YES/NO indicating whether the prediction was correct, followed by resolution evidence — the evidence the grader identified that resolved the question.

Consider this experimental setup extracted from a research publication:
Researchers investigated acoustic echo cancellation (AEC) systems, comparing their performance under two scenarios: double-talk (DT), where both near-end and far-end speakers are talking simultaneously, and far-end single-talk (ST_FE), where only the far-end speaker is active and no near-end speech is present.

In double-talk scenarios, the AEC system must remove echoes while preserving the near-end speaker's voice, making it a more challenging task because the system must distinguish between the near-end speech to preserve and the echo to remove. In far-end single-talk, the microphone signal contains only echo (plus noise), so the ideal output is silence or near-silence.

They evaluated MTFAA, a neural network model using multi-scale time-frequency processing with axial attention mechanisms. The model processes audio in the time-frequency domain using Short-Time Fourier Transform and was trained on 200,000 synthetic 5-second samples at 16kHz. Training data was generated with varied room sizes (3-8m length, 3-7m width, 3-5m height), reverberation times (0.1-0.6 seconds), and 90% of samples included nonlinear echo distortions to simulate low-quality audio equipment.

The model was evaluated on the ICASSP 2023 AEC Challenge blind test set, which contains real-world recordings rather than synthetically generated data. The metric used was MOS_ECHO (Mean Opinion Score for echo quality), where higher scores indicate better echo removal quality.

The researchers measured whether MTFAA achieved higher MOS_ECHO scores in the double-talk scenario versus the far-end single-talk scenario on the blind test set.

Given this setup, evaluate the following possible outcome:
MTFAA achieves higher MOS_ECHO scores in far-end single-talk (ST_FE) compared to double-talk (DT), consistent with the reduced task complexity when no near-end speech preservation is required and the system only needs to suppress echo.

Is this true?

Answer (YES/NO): NO